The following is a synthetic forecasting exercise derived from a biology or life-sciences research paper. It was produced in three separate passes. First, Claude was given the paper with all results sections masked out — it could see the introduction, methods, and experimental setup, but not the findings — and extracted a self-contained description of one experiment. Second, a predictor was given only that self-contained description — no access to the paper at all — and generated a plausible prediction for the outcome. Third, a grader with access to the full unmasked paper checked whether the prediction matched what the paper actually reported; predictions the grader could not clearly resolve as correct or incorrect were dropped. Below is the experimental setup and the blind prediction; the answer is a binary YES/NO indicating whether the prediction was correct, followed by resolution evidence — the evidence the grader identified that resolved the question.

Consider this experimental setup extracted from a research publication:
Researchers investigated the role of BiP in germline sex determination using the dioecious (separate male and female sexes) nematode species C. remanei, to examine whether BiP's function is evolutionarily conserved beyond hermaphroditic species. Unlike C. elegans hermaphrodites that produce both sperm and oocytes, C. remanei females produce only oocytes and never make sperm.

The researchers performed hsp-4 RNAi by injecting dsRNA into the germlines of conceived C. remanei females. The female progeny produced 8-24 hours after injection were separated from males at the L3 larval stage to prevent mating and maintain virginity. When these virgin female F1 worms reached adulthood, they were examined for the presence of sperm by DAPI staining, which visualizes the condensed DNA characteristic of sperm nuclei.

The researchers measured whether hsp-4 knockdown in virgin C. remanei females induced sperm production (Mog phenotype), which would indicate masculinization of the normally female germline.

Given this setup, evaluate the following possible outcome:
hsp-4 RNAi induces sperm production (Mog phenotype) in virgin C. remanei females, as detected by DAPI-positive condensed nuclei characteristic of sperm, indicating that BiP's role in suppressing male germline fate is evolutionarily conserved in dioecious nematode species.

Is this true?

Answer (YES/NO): YES